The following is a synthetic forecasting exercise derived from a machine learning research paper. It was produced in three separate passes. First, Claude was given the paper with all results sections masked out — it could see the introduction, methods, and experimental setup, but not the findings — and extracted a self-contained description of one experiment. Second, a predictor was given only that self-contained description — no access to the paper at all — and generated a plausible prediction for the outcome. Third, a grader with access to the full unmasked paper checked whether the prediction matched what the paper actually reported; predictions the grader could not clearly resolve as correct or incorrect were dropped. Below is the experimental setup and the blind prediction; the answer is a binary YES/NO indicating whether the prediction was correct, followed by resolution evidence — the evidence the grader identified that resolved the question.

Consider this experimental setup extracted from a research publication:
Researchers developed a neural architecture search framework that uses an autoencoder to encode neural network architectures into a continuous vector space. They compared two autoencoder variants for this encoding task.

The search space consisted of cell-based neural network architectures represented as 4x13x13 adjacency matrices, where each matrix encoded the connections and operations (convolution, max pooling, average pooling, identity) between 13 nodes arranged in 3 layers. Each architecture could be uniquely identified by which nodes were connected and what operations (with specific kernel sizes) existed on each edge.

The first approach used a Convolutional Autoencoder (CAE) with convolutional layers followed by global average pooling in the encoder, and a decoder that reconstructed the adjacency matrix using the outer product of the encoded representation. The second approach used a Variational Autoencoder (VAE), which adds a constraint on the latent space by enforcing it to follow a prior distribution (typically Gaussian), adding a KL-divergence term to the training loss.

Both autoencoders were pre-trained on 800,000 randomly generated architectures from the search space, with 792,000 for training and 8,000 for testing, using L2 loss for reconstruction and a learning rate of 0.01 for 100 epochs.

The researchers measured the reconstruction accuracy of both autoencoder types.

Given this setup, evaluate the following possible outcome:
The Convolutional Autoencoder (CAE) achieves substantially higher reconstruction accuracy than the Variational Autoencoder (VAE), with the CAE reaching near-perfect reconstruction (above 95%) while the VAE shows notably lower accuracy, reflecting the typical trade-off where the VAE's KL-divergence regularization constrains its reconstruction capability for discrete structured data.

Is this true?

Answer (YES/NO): NO